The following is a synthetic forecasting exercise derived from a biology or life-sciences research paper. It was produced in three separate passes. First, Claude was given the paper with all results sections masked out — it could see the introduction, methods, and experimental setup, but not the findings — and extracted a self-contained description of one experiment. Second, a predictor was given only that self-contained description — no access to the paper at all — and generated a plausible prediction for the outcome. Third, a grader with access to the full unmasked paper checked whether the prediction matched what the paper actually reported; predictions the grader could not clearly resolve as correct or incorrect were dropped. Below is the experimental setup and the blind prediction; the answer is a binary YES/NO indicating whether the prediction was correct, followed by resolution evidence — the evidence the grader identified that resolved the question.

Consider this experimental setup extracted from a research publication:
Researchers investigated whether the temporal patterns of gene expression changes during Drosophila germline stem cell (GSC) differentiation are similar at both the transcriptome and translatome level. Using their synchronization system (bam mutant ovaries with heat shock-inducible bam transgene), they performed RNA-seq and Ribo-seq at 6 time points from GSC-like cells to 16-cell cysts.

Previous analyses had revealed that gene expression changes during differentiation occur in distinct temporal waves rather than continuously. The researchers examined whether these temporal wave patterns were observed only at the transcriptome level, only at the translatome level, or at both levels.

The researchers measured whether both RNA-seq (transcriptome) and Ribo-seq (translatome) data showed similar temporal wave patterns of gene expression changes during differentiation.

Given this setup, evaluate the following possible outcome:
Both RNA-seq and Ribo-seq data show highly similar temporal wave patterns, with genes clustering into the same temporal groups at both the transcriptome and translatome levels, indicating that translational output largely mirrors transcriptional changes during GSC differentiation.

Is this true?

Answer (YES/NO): NO